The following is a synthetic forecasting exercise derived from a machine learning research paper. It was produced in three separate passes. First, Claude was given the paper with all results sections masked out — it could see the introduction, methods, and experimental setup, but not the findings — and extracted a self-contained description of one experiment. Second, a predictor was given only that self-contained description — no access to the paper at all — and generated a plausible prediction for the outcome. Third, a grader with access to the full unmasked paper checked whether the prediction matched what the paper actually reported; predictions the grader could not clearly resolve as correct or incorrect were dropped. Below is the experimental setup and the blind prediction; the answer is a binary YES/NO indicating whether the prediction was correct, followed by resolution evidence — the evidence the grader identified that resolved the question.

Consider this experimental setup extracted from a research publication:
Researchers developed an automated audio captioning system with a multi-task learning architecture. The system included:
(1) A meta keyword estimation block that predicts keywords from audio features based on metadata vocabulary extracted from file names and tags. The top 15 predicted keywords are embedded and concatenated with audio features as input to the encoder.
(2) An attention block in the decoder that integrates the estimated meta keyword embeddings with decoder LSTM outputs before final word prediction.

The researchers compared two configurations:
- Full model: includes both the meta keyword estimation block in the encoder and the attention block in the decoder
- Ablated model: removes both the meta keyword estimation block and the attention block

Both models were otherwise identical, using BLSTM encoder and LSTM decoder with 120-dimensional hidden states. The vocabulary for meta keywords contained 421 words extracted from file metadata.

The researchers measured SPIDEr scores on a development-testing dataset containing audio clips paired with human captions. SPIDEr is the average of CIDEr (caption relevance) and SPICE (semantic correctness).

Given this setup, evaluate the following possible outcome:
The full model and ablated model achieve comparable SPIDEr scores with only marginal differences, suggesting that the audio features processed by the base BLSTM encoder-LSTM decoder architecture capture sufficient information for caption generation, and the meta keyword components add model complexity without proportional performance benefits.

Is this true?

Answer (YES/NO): YES